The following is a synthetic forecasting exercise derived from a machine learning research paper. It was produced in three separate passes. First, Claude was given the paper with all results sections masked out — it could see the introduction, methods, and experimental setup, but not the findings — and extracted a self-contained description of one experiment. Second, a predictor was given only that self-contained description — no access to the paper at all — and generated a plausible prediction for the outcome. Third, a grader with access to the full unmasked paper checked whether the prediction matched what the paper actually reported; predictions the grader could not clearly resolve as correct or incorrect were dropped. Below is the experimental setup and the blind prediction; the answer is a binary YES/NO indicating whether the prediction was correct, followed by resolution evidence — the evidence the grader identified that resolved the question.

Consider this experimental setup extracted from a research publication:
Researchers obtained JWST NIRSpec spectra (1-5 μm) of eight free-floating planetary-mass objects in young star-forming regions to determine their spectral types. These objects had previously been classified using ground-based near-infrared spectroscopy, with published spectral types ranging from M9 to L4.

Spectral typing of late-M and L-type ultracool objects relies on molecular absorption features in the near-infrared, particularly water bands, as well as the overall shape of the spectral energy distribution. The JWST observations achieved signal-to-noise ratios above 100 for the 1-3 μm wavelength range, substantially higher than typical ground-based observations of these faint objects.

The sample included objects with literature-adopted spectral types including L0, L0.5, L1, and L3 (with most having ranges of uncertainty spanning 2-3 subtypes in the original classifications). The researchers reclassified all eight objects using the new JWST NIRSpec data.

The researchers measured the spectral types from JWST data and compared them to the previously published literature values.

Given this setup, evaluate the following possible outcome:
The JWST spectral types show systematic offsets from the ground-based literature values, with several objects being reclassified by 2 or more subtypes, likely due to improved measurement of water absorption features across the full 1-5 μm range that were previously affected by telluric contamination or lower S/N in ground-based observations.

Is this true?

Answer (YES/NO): NO